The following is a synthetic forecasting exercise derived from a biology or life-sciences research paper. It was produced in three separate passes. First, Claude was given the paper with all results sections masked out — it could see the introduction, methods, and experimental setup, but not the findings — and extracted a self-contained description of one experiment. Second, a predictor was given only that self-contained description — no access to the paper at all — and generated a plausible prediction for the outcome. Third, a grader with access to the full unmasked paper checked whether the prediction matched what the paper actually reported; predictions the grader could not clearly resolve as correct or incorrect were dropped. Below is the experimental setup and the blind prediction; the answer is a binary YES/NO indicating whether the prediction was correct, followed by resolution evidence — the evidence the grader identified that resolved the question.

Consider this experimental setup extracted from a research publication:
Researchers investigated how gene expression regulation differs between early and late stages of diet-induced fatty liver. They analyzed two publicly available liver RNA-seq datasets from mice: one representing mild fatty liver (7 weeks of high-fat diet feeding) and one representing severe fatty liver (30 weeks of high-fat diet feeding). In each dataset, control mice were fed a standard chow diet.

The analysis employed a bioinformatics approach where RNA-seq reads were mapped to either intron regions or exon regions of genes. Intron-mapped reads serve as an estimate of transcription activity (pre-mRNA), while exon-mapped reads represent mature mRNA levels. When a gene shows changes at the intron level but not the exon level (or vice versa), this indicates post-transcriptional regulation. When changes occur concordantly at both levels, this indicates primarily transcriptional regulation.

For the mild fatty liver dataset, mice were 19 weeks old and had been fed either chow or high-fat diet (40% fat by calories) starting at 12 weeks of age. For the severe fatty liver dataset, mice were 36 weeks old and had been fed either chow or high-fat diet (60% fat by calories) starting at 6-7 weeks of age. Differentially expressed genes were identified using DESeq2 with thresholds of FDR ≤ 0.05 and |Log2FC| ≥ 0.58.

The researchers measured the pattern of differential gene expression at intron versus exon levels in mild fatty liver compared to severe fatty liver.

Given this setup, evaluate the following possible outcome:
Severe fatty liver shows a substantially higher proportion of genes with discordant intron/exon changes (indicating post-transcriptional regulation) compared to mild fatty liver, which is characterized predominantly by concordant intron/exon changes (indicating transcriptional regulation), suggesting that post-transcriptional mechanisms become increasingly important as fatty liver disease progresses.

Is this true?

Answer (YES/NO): NO